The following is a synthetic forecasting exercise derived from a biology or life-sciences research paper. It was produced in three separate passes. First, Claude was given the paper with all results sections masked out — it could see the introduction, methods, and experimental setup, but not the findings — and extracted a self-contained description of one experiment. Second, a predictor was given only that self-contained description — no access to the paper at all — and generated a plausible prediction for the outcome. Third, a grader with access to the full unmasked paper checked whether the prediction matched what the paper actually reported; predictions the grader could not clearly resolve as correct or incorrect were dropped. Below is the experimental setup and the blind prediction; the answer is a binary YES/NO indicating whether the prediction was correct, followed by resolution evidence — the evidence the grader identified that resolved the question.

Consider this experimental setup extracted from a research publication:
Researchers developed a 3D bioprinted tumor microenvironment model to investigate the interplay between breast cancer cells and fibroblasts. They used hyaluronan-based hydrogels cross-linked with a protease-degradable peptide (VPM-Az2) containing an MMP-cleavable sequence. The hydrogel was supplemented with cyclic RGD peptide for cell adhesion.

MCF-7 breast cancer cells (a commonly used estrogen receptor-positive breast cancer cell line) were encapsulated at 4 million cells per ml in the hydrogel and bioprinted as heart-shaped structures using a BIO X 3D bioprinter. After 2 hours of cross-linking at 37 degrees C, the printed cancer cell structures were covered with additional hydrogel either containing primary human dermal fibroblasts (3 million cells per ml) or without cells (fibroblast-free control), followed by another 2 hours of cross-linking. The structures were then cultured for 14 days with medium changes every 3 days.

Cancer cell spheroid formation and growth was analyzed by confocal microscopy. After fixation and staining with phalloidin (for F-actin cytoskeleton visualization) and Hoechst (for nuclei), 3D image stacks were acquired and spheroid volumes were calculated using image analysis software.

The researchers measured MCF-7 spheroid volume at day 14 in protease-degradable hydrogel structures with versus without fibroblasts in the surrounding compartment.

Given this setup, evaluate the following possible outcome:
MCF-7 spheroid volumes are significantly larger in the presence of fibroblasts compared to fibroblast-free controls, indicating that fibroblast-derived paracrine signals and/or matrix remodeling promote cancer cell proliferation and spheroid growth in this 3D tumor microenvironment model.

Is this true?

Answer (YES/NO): YES